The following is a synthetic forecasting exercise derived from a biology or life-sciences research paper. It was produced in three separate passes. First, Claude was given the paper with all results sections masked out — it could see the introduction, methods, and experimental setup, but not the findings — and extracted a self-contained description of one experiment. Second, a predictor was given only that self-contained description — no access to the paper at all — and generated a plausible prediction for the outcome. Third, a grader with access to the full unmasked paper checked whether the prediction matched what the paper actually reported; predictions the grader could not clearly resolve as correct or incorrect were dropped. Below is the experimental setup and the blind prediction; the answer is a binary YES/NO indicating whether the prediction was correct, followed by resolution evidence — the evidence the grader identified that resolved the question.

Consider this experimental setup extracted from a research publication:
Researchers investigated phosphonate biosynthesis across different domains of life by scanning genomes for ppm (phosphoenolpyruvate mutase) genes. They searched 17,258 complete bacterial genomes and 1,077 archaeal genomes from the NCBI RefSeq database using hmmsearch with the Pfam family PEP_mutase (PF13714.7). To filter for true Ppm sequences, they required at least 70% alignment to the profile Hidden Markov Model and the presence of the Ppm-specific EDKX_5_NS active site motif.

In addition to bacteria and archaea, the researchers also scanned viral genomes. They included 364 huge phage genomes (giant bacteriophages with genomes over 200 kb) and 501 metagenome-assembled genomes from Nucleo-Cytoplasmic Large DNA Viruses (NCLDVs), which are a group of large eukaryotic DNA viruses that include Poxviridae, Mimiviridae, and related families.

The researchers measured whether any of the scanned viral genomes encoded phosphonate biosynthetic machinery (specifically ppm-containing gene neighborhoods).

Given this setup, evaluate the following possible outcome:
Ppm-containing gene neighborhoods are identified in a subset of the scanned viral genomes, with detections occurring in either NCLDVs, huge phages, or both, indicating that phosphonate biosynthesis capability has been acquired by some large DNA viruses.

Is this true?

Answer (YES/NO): YES